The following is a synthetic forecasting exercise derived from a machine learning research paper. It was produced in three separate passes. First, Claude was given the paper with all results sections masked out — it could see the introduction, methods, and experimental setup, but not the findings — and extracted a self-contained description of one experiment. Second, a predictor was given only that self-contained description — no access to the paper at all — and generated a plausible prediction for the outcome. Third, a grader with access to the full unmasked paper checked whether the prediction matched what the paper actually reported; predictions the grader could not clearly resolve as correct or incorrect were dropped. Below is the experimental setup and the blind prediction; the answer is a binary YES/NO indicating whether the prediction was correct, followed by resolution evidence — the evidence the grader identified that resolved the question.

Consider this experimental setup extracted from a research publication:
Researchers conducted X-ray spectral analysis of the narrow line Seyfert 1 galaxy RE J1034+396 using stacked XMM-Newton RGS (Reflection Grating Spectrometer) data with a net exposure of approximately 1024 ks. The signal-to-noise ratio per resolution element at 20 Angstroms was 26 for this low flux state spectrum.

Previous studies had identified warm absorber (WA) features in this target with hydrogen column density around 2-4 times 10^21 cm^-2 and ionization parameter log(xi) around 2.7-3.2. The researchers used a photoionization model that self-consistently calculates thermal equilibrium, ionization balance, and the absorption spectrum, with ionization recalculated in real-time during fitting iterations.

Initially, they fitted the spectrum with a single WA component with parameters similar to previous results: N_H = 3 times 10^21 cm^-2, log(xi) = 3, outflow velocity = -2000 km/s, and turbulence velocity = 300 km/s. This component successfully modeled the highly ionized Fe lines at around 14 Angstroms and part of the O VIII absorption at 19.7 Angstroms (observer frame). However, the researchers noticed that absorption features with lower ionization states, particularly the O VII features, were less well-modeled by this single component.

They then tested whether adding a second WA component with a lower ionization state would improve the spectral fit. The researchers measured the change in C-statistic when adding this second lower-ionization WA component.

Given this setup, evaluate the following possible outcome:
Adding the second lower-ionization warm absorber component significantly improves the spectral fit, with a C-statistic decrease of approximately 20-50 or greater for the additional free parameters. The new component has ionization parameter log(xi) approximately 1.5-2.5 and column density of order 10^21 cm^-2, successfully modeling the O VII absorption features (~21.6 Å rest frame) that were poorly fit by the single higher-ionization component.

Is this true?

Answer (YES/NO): NO